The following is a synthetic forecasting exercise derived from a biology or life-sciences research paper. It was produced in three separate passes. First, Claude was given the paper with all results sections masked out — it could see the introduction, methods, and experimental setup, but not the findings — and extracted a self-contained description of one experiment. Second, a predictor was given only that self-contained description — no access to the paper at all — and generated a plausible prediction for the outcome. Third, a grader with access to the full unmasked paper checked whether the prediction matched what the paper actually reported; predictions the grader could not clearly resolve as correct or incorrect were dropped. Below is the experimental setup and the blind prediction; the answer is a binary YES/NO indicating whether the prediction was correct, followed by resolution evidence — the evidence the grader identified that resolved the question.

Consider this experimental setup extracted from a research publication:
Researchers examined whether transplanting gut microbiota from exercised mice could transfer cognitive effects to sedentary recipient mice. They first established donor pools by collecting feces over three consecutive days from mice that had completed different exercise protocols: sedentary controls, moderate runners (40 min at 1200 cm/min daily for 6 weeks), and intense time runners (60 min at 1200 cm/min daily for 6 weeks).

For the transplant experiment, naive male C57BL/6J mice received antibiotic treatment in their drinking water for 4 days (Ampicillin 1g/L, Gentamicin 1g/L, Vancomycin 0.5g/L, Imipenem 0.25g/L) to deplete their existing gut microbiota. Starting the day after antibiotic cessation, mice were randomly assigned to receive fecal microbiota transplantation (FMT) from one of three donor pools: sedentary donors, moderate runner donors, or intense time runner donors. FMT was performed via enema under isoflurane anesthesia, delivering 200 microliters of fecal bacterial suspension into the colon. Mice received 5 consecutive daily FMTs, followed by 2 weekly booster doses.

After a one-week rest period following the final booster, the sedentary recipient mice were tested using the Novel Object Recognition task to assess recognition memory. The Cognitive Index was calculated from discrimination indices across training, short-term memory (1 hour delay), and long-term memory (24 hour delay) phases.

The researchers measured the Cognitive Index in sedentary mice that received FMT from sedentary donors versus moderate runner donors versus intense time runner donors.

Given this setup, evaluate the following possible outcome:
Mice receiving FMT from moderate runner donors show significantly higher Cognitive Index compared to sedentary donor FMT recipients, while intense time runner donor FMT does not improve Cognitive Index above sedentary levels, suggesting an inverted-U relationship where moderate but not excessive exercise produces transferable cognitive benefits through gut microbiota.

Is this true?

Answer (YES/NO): YES